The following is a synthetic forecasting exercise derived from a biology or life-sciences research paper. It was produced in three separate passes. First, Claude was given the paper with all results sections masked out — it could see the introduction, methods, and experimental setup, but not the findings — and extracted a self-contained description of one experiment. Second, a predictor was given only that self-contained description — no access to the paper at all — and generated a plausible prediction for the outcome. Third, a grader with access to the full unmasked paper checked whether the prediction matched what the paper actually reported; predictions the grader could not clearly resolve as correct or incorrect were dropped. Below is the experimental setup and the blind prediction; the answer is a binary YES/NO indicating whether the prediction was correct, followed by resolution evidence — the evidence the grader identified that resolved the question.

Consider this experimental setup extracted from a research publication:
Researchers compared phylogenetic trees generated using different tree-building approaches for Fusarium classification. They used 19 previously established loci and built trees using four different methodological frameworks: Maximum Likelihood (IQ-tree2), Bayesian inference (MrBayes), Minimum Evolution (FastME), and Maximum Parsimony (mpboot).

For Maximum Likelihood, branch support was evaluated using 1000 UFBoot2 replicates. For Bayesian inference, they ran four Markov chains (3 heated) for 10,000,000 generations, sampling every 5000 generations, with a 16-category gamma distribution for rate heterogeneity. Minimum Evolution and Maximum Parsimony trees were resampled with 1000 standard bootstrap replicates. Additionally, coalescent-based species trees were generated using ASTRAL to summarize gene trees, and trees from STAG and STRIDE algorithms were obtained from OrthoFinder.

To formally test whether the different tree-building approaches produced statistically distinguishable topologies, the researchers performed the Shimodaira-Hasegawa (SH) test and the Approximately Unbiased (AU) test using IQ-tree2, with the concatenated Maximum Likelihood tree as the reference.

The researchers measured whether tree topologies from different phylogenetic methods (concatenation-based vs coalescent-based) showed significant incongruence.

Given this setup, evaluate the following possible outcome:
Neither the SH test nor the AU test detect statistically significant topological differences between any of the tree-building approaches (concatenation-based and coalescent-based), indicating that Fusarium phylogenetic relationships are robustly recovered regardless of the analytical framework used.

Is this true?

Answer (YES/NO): NO